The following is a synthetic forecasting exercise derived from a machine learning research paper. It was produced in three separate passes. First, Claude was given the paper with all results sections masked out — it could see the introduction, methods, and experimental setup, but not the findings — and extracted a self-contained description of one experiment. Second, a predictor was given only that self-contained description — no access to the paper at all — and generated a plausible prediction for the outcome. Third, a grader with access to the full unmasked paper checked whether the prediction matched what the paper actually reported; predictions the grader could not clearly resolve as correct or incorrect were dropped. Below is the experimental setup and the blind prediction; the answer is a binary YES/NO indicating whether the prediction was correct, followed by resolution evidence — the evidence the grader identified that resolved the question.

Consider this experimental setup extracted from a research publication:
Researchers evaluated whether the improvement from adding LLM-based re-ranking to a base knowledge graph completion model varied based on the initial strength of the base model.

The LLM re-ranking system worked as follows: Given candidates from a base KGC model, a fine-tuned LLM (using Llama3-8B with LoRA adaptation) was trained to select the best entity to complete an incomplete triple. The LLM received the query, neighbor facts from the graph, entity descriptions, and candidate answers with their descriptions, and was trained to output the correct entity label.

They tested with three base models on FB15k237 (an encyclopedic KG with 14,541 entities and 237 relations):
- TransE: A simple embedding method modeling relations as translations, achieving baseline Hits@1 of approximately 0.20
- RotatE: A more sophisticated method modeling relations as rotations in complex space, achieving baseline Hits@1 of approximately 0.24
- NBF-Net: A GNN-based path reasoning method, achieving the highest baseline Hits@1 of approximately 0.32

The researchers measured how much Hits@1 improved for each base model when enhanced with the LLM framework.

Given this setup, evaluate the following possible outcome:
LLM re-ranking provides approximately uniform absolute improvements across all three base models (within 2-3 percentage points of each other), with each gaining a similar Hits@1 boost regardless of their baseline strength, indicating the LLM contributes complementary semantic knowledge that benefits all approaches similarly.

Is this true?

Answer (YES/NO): NO